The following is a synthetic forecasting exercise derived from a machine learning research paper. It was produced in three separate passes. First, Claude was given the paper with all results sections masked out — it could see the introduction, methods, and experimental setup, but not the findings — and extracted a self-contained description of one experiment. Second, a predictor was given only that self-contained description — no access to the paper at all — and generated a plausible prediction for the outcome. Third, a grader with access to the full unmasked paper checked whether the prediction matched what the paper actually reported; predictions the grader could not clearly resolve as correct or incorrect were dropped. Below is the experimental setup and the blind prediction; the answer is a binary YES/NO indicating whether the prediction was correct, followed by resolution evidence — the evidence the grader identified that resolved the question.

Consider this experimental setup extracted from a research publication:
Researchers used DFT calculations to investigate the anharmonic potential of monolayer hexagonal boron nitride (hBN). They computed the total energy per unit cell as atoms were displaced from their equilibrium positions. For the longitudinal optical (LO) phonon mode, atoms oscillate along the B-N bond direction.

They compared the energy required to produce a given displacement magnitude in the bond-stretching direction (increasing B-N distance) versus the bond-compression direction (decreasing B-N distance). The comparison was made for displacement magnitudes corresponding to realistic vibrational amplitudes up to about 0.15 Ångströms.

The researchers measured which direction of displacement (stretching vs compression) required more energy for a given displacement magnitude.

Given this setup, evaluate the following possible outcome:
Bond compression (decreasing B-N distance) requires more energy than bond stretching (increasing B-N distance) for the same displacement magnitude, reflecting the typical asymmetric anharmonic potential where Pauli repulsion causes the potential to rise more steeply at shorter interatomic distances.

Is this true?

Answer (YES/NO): YES